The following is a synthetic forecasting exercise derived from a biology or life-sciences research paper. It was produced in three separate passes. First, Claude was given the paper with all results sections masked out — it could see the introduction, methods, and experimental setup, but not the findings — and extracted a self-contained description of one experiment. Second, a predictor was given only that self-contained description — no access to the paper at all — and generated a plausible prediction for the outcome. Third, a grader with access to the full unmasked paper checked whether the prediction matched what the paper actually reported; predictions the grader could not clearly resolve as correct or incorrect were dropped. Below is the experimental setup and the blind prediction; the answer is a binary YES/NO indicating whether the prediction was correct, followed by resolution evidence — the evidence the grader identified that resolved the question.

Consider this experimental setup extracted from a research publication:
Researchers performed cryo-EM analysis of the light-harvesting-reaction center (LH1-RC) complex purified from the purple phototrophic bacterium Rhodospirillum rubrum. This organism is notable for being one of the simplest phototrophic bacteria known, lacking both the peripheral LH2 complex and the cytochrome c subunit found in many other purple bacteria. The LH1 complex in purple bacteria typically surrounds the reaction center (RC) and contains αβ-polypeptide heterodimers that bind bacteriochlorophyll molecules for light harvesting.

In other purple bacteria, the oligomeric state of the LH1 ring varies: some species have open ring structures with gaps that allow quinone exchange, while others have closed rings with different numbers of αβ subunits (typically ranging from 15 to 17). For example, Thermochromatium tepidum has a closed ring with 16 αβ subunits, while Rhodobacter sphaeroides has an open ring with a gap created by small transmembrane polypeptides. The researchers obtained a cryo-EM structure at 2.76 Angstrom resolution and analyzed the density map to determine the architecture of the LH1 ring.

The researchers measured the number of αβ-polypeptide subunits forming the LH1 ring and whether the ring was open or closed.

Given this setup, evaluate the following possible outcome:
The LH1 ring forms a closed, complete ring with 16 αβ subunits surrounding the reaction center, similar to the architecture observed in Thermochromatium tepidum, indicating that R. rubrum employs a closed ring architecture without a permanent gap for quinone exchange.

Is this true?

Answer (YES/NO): YES